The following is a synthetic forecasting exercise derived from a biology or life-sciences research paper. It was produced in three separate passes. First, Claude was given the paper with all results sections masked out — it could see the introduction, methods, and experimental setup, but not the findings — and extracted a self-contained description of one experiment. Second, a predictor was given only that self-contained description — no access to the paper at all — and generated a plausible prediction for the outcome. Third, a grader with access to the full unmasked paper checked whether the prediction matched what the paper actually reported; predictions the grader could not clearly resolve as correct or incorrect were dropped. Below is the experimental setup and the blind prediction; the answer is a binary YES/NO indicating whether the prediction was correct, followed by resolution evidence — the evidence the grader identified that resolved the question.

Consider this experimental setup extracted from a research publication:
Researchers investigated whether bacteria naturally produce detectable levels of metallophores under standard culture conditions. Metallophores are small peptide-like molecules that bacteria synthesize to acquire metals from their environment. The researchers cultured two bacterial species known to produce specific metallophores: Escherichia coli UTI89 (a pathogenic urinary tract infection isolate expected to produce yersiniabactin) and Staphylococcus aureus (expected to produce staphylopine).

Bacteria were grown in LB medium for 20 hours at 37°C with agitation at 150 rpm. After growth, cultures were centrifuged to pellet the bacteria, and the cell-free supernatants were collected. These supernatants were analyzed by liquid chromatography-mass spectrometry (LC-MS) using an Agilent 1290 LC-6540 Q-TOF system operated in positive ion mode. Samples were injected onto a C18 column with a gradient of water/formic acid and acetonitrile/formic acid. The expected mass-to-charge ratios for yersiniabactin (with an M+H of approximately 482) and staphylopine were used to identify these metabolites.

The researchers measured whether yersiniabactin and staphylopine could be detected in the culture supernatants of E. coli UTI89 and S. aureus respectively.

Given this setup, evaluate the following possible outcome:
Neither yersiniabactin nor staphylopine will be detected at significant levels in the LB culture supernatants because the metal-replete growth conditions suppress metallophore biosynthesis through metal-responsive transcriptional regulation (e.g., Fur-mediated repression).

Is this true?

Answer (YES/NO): NO